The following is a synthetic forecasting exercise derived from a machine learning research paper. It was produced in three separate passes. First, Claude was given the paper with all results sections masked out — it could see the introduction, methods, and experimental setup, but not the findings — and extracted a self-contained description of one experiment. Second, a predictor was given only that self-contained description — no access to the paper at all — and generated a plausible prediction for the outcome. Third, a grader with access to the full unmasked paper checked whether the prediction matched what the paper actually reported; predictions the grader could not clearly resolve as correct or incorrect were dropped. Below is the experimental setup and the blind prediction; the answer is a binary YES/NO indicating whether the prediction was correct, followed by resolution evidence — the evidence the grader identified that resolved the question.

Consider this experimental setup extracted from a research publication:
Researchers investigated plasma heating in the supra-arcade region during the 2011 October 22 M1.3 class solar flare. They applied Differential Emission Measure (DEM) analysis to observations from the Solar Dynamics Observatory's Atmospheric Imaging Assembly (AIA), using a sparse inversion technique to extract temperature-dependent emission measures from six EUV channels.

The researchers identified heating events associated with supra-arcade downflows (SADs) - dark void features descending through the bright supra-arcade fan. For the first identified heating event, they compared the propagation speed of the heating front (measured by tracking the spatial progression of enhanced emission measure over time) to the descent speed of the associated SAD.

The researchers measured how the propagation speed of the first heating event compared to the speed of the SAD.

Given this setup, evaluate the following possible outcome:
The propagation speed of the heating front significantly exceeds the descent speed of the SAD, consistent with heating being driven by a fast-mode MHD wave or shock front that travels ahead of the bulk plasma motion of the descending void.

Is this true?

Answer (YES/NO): NO